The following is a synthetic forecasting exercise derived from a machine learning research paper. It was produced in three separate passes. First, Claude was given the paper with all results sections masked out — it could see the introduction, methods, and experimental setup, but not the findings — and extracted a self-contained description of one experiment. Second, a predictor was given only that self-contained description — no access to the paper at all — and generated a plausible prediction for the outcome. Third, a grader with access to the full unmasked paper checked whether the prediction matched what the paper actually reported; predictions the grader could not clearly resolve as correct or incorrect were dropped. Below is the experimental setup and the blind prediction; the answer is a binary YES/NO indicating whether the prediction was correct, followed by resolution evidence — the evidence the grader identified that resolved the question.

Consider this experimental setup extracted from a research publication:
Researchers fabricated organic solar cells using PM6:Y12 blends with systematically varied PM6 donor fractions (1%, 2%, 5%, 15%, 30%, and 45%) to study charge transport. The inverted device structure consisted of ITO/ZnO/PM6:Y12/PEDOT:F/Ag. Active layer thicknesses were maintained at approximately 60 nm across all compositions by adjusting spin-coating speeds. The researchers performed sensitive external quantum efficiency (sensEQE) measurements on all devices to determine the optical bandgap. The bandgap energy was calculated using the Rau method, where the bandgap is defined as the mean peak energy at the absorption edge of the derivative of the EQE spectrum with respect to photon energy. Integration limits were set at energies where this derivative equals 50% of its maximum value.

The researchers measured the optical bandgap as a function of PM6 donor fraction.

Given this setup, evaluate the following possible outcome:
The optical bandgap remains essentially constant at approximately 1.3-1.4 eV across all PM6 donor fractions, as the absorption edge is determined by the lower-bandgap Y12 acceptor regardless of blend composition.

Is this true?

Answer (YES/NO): YES